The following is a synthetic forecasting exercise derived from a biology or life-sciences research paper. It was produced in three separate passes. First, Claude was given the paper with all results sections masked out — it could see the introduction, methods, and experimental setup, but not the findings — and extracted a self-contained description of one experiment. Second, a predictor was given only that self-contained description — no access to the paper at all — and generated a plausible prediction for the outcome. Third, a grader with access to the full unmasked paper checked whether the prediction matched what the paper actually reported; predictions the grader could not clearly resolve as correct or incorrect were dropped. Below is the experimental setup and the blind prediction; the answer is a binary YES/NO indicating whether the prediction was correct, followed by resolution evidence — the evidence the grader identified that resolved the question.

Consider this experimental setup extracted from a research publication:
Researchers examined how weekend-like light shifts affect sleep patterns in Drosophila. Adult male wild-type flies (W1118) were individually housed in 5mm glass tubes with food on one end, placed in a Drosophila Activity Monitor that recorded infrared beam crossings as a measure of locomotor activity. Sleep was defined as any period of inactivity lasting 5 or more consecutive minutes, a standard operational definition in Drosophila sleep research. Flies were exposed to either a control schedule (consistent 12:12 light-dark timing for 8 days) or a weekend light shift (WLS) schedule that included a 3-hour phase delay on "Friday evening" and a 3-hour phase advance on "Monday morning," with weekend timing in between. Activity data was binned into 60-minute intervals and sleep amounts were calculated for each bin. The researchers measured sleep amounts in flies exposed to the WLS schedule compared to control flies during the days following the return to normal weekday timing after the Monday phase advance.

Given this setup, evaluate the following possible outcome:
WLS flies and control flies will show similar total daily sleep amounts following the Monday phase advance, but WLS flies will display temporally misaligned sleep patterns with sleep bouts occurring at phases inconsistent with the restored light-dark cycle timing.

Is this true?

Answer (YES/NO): YES